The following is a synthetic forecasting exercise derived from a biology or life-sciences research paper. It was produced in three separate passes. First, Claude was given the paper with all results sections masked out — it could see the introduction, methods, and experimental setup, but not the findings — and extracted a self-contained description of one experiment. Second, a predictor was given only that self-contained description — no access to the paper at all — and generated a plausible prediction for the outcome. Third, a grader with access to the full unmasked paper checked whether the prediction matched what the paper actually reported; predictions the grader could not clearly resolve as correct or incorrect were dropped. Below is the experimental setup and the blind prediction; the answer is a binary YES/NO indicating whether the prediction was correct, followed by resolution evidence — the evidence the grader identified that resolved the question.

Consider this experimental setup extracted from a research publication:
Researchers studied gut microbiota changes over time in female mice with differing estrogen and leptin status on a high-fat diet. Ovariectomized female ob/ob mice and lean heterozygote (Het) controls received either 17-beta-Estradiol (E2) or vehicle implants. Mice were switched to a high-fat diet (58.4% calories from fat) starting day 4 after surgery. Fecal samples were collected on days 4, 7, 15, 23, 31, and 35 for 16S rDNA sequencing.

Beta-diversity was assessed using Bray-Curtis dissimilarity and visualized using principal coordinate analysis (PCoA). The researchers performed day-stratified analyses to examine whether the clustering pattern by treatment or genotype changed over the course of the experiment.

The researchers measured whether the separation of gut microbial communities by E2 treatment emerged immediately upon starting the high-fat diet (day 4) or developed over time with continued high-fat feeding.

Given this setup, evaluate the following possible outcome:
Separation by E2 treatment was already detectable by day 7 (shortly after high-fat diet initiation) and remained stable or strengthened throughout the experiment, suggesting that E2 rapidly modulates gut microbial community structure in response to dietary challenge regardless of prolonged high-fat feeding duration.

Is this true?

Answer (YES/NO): NO